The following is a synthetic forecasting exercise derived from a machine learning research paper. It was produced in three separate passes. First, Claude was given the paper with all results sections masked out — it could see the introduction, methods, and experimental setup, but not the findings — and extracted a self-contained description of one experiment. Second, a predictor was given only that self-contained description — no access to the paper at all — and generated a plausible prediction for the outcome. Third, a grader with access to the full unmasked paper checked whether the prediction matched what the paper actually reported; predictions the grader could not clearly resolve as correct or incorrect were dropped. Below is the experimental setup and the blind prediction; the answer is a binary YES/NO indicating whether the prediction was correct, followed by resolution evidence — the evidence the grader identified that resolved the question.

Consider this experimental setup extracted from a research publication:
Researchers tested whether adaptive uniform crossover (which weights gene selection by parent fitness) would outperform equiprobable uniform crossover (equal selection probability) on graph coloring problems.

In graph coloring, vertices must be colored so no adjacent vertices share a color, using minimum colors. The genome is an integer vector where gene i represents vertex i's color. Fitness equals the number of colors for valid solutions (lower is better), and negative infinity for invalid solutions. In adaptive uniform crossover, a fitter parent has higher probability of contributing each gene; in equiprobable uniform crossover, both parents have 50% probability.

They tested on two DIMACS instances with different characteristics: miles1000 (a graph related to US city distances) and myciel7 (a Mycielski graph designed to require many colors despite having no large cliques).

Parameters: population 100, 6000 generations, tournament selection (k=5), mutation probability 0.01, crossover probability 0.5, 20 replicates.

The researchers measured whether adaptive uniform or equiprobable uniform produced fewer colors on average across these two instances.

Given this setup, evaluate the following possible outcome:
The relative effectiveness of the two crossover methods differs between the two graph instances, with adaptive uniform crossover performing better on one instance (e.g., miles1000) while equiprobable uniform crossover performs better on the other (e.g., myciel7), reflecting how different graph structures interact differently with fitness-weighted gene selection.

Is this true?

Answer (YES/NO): NO